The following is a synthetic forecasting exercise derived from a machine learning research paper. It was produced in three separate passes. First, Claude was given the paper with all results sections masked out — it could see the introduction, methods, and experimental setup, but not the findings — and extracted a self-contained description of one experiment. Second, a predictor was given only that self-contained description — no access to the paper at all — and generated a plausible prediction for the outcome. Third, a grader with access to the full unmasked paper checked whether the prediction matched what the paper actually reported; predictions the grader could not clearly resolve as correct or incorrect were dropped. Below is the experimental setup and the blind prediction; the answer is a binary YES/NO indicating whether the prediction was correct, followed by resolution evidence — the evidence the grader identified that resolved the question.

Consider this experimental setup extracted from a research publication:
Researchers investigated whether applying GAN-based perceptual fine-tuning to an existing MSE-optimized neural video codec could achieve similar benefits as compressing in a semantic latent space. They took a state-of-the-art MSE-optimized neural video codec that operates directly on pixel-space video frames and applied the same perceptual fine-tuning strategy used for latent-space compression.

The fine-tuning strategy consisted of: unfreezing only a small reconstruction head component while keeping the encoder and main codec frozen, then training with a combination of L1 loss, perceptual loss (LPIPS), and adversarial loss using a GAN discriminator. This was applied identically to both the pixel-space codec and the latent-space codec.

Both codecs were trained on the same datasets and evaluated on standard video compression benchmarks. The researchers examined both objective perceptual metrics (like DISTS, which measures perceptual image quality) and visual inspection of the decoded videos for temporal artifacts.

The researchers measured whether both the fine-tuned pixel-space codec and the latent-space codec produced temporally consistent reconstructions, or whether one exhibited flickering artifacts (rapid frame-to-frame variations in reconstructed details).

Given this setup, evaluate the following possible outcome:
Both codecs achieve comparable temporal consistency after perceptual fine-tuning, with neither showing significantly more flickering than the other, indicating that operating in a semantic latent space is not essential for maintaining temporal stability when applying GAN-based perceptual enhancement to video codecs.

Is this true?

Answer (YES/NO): NO